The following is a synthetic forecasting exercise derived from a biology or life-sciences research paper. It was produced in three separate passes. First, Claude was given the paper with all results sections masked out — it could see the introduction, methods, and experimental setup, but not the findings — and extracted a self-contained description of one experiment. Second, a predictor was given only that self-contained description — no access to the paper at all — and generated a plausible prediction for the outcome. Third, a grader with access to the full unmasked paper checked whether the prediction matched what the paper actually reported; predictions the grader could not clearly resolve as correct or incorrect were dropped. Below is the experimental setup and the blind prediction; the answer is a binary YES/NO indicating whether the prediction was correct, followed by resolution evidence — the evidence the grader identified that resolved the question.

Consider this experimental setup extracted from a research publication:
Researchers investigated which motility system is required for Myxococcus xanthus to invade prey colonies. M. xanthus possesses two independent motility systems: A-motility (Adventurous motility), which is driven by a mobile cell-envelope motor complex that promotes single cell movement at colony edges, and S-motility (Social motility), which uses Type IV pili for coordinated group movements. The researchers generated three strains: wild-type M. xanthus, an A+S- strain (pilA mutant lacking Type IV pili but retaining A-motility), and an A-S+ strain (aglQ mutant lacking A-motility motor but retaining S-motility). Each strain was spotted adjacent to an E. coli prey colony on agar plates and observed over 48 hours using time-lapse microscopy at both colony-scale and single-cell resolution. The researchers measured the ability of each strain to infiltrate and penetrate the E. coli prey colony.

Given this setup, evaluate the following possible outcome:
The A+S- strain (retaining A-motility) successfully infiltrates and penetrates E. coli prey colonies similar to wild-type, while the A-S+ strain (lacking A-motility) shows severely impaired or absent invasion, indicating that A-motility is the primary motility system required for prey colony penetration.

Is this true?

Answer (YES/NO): YES